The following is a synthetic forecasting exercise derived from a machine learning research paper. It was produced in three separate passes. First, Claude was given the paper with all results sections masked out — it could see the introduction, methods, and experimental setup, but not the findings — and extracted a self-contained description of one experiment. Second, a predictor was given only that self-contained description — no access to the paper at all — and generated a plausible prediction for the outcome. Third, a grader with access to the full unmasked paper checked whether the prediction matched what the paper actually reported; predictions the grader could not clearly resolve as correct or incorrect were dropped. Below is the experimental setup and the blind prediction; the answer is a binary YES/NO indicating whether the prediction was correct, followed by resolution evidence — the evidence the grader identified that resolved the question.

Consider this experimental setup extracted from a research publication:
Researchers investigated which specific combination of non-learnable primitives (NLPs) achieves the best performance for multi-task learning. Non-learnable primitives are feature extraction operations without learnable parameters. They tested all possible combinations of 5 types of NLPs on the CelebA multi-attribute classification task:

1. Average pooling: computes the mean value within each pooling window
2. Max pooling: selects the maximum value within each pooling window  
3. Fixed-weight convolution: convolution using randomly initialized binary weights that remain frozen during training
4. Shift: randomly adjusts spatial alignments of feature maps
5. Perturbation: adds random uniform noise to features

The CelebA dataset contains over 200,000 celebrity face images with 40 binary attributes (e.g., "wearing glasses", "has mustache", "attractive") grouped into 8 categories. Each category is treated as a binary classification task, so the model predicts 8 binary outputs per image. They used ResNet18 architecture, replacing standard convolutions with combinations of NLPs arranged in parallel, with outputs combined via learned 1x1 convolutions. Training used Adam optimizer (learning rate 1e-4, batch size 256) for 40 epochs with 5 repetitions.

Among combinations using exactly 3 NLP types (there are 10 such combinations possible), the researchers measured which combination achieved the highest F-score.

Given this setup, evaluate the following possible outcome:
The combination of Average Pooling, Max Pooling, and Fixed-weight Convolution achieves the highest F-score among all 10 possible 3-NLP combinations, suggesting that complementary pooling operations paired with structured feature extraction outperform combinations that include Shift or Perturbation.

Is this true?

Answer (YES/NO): NO